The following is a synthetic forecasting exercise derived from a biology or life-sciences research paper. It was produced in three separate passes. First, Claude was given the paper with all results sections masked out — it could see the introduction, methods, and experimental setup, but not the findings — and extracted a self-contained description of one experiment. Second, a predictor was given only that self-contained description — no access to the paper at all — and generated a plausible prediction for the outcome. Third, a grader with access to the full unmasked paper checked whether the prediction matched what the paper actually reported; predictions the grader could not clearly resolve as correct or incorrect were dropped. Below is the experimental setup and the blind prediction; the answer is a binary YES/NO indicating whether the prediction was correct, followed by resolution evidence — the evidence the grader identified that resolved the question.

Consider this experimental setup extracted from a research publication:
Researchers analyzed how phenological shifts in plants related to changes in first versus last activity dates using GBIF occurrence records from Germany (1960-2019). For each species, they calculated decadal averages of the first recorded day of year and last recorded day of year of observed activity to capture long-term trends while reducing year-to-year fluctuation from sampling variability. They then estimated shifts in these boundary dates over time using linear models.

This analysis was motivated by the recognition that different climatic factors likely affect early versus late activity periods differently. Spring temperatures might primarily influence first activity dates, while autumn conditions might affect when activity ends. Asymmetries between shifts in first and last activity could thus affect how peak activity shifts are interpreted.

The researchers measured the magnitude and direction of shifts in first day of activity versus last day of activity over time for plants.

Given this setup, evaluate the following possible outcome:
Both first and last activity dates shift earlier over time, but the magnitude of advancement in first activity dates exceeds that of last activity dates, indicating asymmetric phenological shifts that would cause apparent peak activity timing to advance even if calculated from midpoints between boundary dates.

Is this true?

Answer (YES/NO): NO